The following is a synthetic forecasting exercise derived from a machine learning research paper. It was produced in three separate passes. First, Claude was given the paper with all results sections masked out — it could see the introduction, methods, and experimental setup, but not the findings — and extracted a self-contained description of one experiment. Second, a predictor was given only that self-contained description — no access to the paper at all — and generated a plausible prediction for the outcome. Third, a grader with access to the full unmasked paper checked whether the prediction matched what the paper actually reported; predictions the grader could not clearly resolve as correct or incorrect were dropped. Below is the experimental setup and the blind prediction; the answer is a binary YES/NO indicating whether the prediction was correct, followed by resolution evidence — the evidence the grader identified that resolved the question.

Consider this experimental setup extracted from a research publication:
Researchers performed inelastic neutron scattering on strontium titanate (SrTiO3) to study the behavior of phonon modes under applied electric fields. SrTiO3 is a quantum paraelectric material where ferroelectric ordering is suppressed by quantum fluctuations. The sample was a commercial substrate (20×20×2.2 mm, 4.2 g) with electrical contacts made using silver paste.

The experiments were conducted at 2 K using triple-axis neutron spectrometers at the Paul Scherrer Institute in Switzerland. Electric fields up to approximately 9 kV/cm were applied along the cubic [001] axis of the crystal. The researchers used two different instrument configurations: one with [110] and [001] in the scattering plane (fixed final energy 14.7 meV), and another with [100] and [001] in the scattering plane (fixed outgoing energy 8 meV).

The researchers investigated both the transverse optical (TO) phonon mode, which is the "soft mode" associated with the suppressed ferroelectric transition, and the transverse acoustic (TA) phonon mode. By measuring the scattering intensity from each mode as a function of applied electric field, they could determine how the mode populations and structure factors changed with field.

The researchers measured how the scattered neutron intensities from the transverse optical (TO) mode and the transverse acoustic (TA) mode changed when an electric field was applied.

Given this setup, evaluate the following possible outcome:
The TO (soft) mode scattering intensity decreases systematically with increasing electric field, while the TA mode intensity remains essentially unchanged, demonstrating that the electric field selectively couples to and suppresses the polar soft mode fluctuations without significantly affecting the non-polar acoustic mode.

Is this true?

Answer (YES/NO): NO